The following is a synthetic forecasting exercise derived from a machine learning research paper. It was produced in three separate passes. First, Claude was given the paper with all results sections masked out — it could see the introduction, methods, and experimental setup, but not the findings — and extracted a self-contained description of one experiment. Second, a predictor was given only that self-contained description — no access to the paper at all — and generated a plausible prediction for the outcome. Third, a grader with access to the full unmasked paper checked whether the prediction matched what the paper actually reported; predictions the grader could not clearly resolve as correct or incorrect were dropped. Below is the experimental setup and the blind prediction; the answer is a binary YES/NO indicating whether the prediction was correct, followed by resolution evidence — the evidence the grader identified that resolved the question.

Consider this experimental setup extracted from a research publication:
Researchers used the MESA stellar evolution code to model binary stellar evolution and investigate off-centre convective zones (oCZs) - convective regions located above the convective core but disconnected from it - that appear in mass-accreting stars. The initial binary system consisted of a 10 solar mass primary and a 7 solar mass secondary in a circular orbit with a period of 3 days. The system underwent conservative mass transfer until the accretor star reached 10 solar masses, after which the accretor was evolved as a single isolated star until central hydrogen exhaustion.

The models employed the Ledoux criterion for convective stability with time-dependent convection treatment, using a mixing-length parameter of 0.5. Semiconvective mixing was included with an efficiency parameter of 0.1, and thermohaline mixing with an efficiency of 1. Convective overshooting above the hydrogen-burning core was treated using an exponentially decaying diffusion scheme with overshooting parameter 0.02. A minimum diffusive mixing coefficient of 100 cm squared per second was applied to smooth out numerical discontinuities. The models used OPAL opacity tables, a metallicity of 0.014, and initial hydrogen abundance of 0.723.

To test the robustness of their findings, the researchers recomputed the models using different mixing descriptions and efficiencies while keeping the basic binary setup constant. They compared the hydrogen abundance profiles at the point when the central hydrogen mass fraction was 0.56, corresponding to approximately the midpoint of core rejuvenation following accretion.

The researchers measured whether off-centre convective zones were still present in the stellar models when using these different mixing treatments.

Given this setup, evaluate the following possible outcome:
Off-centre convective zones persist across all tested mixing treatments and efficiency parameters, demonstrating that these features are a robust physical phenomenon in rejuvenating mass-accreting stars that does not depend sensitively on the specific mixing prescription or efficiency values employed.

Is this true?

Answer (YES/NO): YES